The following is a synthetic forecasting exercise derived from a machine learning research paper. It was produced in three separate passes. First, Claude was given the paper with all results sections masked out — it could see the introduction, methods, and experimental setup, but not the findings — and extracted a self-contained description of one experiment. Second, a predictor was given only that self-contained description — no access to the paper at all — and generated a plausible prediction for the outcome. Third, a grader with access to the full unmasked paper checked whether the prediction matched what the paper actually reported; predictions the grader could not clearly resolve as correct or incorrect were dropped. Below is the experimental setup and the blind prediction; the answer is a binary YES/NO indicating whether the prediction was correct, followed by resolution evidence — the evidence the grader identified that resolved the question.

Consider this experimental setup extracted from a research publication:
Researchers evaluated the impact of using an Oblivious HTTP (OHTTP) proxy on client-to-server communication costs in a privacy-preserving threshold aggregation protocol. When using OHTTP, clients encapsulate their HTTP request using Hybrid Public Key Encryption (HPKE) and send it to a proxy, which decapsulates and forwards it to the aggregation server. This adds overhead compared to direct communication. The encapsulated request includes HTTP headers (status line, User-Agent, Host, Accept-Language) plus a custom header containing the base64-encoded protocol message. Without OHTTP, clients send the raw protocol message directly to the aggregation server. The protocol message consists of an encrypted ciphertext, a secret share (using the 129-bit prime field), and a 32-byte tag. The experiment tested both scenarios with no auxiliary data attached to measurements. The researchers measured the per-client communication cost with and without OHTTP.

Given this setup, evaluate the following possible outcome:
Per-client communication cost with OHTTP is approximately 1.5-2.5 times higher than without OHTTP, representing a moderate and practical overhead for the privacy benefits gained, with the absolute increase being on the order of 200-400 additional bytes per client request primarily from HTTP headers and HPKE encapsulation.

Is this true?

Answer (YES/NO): NO